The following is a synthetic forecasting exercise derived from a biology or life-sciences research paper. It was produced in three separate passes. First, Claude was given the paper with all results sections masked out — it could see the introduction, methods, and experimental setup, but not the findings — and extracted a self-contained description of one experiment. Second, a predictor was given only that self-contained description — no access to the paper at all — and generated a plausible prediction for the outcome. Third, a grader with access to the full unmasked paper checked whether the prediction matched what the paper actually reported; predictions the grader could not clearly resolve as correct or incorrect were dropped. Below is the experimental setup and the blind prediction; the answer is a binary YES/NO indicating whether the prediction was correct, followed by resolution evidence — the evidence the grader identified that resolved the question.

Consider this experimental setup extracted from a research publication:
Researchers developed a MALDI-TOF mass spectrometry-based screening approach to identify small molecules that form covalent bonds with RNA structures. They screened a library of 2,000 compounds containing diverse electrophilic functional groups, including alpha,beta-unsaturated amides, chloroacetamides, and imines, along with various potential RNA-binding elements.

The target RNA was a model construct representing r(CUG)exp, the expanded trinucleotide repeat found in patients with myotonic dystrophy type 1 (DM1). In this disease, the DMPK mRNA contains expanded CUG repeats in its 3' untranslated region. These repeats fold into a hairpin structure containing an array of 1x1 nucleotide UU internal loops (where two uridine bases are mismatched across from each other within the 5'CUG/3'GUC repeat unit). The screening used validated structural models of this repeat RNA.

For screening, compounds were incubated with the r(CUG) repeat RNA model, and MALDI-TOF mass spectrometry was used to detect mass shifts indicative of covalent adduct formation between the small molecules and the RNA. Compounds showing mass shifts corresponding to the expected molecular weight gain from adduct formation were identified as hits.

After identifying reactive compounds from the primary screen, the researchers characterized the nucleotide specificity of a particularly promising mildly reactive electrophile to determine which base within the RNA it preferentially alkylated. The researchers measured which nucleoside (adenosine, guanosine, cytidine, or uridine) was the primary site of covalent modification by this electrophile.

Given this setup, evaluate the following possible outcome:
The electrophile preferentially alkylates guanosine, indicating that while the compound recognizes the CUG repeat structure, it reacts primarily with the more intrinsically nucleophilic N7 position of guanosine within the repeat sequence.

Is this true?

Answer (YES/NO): YES